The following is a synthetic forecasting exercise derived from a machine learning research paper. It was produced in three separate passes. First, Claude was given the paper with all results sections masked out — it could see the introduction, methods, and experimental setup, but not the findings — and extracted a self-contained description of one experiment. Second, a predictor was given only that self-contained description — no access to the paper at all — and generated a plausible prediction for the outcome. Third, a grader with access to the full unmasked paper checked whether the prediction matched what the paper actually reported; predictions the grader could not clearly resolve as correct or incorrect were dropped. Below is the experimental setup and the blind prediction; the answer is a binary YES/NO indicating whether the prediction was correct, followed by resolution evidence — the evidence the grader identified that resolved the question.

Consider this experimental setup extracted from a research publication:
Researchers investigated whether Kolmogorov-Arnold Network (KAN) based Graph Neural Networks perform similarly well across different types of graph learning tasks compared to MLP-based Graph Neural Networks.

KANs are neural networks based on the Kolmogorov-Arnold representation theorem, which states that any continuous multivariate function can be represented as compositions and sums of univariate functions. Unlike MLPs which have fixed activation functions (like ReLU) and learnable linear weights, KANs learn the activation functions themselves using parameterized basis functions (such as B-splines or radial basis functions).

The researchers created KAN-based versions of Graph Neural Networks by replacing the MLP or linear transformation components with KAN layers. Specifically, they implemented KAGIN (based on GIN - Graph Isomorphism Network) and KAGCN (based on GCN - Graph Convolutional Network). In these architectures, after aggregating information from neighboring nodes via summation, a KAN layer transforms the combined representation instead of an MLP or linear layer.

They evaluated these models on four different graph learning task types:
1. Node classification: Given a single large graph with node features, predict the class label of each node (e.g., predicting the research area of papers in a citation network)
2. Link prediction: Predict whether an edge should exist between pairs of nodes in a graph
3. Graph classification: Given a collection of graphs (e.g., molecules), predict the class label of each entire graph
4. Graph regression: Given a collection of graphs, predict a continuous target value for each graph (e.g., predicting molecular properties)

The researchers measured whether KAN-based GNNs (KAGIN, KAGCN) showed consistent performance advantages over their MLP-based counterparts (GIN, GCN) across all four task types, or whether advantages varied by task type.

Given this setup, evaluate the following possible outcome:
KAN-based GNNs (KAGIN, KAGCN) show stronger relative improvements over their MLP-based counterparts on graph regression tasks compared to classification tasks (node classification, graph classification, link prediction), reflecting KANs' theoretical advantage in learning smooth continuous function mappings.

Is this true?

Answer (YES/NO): YES